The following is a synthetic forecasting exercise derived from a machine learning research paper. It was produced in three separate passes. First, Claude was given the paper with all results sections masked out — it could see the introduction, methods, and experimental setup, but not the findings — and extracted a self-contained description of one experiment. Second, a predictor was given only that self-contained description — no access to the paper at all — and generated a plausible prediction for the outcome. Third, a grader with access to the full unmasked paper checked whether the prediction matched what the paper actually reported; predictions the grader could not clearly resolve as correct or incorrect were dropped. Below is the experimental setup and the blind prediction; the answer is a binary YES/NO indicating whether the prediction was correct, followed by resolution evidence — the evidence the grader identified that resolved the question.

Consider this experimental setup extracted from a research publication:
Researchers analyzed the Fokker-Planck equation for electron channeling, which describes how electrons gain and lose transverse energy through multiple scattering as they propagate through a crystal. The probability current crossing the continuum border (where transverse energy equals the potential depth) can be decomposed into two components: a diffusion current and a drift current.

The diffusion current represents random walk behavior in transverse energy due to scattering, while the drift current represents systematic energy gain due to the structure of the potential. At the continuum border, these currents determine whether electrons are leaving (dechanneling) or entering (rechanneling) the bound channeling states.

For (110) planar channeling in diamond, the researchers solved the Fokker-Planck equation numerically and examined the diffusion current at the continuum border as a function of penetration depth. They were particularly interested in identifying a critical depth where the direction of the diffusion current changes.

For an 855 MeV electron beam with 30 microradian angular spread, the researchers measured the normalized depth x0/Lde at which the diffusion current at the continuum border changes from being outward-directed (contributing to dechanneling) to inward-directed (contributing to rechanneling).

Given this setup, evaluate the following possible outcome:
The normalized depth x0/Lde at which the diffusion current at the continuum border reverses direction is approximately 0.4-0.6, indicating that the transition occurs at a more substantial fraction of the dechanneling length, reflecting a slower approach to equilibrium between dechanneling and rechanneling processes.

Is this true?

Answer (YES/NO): NO